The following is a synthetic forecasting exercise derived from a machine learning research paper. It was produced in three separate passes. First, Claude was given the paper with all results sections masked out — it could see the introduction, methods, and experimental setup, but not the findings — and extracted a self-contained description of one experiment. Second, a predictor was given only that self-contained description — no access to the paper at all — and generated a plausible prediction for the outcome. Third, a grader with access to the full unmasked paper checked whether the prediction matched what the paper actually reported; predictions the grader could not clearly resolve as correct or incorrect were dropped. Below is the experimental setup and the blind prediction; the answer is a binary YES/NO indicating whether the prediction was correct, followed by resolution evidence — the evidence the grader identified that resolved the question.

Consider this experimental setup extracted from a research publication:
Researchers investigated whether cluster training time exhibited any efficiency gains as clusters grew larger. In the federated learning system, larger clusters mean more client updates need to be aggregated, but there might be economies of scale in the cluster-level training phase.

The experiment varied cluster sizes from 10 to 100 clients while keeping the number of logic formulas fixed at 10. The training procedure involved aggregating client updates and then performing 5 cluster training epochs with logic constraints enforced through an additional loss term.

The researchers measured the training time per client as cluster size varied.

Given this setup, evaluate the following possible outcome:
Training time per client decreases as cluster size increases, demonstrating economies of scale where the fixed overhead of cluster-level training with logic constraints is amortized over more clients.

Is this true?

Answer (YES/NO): YES